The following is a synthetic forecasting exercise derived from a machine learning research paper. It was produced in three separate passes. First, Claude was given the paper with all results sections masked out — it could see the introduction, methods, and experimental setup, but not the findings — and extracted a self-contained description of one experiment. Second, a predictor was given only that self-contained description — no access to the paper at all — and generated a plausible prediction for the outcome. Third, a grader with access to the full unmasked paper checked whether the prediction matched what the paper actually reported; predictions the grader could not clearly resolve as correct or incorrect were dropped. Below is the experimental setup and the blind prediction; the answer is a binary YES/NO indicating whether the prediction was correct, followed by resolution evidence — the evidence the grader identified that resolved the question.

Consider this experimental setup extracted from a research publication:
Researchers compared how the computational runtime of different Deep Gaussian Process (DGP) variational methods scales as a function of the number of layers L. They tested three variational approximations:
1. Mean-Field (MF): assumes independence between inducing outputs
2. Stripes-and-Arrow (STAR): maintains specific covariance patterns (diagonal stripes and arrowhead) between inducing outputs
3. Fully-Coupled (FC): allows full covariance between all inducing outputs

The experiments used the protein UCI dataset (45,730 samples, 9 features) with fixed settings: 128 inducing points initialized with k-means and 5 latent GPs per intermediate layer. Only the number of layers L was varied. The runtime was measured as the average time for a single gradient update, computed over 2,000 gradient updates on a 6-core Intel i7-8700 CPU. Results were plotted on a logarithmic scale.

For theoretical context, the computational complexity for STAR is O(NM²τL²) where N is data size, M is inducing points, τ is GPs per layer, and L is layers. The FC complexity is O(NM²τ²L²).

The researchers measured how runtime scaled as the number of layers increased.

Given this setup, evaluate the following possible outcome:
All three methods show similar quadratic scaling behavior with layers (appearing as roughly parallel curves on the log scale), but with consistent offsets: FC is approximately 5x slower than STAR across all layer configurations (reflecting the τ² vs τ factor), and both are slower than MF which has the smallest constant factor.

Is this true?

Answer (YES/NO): NO